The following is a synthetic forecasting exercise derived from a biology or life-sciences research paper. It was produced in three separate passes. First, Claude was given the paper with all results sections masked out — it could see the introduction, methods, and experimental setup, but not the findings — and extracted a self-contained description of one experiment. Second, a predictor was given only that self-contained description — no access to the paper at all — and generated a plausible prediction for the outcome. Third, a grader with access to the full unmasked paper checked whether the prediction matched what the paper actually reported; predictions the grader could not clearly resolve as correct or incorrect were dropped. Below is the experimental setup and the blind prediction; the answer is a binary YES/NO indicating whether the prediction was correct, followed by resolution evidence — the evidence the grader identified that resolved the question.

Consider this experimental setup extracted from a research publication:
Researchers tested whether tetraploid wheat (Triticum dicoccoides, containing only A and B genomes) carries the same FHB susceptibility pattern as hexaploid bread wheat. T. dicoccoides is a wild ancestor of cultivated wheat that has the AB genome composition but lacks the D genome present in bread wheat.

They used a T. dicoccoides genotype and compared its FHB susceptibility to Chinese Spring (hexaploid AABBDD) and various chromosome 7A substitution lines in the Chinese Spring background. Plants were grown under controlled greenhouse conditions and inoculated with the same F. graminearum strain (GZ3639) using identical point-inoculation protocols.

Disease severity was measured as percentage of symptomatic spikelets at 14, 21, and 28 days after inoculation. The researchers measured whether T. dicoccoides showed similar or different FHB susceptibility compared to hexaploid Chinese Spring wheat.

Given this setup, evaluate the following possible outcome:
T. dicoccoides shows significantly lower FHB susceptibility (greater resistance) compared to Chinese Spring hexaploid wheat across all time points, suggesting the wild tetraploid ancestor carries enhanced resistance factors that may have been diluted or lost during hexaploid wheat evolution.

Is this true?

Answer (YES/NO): NO